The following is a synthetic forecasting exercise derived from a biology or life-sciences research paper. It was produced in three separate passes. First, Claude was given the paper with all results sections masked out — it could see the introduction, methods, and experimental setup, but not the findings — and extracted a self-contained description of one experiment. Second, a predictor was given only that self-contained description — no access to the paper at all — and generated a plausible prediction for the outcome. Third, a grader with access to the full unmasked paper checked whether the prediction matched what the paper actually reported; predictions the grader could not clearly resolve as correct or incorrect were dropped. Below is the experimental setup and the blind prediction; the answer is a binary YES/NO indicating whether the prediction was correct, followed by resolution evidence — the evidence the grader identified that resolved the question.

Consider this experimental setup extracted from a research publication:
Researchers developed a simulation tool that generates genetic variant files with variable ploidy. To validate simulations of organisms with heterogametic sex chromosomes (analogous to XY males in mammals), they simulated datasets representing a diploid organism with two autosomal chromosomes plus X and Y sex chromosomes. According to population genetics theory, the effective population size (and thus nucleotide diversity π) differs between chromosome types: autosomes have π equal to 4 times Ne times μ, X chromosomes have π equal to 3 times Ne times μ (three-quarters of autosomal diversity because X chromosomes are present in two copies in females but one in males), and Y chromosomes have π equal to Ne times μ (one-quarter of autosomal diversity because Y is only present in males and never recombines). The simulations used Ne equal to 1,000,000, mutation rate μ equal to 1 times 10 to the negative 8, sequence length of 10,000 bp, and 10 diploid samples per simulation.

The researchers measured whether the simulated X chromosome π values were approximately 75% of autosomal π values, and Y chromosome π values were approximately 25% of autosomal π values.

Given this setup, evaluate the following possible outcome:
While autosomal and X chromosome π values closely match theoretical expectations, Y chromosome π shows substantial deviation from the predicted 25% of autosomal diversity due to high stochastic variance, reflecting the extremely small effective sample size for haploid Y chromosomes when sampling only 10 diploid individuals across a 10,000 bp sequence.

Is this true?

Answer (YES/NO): NO